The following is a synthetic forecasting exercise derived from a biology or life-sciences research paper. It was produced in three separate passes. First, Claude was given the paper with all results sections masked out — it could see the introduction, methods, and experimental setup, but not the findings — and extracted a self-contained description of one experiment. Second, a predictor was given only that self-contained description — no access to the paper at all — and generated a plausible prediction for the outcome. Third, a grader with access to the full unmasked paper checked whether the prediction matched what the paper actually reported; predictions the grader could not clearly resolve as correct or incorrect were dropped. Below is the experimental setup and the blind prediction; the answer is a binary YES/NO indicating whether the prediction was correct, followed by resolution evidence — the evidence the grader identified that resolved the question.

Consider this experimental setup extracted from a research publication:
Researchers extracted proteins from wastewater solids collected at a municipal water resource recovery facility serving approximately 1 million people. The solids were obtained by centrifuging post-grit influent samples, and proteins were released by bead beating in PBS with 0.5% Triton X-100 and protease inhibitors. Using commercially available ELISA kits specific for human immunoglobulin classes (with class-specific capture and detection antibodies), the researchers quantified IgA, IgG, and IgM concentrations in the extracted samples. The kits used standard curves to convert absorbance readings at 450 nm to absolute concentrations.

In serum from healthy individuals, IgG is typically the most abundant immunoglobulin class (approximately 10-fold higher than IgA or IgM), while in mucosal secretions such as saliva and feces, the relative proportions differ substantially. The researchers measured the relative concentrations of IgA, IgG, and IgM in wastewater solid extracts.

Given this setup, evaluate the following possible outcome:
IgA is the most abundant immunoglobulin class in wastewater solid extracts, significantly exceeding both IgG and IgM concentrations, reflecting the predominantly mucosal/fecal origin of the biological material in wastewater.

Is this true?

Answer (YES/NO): YES